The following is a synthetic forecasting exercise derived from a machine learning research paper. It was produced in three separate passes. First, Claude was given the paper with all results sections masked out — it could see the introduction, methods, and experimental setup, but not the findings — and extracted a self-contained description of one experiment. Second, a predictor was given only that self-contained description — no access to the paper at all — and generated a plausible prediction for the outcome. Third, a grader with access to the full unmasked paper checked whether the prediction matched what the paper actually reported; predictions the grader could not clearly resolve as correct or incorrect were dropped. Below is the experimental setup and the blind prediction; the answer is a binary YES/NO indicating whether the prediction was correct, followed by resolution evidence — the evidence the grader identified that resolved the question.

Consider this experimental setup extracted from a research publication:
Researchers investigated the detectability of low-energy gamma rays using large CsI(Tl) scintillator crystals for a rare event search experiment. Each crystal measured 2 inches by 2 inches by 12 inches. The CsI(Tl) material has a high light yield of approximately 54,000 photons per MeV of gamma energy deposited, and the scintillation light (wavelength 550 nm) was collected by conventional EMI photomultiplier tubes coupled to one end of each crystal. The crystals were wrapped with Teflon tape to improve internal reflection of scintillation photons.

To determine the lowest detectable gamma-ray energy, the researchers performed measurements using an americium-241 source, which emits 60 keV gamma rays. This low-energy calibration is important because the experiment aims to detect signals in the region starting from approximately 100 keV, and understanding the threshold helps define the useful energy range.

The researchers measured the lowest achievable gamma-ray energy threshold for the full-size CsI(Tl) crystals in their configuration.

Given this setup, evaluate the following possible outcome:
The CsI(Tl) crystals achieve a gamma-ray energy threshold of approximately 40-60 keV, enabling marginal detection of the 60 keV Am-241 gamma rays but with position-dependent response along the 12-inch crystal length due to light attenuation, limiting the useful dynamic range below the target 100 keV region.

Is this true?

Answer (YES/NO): NO